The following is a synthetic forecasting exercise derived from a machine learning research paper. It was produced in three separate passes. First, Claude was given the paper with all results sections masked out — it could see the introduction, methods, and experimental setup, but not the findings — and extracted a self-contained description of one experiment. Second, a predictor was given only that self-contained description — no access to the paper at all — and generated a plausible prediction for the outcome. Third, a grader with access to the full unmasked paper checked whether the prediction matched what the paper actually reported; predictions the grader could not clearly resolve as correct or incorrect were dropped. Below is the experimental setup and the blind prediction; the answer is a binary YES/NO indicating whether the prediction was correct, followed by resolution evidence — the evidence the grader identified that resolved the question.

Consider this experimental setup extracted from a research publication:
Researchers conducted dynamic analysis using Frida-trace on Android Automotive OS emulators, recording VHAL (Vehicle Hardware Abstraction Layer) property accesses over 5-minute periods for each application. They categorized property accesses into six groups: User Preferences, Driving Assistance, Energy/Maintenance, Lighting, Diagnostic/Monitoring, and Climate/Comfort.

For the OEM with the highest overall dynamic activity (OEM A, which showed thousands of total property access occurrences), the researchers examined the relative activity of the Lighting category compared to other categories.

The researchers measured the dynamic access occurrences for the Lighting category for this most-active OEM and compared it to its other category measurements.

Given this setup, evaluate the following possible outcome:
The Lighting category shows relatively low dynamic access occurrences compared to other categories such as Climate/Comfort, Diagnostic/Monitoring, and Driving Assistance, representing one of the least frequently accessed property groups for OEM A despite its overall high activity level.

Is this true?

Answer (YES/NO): YES